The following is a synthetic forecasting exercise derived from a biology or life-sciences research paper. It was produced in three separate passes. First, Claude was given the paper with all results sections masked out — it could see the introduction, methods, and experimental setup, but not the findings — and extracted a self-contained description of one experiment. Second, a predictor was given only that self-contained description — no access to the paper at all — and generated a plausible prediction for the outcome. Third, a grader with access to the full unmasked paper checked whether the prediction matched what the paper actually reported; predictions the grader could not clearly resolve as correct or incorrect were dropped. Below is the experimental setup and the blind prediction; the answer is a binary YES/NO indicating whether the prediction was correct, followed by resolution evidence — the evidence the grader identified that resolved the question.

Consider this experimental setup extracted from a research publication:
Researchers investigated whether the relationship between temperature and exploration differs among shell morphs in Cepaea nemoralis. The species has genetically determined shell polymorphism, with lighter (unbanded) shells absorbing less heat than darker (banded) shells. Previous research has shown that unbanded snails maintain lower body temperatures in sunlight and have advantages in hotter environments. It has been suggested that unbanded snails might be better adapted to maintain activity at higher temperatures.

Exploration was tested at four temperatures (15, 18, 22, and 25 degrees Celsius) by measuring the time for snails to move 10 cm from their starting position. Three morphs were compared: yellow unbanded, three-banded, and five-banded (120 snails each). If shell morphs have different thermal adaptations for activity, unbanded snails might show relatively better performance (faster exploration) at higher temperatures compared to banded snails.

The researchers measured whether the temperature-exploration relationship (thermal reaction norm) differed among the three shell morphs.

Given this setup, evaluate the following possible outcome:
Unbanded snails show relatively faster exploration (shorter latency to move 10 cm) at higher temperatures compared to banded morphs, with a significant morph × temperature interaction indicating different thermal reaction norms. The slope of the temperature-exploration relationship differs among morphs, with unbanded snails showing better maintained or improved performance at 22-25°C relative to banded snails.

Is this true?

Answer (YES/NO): NO